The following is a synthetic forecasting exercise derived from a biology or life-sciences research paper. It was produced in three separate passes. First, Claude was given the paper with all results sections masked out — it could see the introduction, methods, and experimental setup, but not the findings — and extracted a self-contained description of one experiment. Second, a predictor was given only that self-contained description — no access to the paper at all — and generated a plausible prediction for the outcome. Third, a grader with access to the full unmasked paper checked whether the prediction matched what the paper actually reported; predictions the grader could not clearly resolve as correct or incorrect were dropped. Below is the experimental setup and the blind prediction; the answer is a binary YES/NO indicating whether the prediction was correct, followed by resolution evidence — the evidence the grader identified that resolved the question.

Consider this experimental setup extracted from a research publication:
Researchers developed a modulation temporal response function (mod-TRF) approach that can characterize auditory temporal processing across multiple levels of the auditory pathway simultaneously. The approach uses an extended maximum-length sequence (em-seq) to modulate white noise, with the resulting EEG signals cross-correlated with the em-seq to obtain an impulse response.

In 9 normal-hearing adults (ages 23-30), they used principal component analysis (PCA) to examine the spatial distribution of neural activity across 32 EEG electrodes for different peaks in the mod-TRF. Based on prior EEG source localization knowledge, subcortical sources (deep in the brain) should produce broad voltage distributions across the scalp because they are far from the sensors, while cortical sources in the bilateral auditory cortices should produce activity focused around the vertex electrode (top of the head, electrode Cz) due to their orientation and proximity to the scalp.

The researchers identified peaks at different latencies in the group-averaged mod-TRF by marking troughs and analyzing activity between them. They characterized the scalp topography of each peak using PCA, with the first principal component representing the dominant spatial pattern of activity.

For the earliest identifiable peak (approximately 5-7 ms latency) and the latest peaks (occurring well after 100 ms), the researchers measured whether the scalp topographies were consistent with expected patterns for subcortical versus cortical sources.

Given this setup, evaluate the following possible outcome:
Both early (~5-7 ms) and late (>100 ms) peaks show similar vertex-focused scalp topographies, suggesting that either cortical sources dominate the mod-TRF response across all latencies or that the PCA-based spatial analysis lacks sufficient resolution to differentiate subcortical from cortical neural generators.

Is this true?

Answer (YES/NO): NO